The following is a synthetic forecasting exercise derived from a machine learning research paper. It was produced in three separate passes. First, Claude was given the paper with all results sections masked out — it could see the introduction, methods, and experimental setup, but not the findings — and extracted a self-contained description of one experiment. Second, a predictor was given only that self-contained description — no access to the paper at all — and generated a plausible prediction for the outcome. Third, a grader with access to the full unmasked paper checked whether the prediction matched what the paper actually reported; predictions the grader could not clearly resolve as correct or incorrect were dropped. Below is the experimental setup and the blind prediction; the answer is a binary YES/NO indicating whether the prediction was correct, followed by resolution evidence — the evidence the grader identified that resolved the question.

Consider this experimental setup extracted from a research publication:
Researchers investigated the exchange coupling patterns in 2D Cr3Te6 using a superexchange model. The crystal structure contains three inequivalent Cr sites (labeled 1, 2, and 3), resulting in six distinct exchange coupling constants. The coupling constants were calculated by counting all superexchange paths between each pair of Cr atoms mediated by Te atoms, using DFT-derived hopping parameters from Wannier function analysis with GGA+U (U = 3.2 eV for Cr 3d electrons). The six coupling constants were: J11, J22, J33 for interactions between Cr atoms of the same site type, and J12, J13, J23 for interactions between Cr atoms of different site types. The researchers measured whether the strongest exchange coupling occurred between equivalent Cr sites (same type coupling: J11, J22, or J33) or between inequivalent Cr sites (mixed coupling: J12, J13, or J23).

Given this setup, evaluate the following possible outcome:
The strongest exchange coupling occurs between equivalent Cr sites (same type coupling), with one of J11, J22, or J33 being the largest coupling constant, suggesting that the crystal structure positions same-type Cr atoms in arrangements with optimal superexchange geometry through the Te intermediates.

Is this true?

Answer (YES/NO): NO